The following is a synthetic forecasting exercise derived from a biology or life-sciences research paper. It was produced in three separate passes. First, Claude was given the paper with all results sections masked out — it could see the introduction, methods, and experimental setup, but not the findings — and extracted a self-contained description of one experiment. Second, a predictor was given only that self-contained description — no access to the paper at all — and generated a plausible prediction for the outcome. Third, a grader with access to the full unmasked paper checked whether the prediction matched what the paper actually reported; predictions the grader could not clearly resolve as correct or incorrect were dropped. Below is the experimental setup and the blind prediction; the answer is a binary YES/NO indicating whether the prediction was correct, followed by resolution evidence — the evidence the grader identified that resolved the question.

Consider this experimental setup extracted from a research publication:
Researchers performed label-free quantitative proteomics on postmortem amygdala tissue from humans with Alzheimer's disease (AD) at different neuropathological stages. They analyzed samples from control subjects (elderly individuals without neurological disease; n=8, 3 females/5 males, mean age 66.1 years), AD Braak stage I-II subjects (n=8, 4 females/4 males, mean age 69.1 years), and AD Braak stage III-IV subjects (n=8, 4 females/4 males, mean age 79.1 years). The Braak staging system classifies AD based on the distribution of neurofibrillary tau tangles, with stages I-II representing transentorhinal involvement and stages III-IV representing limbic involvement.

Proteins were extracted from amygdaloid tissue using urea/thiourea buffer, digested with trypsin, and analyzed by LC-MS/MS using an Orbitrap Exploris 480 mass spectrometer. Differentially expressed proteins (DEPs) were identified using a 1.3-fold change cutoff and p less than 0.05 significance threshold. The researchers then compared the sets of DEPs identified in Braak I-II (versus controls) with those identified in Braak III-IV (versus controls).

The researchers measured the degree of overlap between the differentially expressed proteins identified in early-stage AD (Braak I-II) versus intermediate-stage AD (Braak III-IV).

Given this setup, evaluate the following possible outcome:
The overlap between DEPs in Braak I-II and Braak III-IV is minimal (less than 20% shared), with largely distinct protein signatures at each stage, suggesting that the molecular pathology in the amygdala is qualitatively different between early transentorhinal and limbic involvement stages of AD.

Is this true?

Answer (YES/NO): YES